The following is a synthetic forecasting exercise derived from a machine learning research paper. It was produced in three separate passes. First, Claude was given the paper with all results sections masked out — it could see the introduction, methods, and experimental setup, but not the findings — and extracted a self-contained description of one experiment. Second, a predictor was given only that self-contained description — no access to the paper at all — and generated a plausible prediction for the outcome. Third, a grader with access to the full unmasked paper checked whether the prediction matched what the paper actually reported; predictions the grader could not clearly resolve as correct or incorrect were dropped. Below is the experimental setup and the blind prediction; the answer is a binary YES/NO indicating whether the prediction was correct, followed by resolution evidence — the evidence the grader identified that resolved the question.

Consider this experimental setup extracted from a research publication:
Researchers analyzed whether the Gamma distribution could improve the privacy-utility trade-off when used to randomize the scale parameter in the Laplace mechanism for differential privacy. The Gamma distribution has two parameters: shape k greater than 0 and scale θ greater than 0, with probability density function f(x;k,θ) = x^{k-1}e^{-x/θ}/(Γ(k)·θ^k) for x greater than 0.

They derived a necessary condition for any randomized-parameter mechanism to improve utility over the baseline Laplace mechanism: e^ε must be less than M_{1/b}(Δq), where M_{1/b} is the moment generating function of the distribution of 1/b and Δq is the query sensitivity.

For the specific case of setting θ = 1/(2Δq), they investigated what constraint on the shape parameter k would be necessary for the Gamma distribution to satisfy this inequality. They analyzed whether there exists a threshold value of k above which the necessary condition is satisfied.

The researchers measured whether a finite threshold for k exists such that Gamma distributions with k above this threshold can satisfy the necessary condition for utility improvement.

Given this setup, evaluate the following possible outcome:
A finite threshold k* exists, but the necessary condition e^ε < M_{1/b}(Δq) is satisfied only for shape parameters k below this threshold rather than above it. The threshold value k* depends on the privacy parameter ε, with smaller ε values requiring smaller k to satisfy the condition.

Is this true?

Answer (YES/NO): NO